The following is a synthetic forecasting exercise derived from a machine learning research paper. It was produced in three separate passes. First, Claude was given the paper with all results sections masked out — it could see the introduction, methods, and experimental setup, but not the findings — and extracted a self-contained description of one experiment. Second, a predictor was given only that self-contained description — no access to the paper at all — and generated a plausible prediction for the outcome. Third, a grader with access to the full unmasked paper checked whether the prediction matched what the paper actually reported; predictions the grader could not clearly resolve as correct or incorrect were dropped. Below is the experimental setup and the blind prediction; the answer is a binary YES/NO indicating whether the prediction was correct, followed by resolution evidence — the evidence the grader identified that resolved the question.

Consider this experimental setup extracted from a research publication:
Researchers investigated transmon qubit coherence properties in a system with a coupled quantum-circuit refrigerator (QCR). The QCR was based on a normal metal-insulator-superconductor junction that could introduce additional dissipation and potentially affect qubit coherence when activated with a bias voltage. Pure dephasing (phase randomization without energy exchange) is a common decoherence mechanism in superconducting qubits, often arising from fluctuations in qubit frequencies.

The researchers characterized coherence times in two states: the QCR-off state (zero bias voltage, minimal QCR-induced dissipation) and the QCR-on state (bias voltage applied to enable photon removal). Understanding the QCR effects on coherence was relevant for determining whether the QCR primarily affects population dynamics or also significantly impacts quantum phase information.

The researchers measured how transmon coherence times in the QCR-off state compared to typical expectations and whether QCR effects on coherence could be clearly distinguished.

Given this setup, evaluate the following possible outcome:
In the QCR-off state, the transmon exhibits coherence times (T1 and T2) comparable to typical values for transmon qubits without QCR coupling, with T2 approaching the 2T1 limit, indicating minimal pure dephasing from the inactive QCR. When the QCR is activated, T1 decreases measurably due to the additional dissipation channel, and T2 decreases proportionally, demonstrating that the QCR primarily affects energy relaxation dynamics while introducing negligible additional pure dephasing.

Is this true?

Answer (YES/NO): NO